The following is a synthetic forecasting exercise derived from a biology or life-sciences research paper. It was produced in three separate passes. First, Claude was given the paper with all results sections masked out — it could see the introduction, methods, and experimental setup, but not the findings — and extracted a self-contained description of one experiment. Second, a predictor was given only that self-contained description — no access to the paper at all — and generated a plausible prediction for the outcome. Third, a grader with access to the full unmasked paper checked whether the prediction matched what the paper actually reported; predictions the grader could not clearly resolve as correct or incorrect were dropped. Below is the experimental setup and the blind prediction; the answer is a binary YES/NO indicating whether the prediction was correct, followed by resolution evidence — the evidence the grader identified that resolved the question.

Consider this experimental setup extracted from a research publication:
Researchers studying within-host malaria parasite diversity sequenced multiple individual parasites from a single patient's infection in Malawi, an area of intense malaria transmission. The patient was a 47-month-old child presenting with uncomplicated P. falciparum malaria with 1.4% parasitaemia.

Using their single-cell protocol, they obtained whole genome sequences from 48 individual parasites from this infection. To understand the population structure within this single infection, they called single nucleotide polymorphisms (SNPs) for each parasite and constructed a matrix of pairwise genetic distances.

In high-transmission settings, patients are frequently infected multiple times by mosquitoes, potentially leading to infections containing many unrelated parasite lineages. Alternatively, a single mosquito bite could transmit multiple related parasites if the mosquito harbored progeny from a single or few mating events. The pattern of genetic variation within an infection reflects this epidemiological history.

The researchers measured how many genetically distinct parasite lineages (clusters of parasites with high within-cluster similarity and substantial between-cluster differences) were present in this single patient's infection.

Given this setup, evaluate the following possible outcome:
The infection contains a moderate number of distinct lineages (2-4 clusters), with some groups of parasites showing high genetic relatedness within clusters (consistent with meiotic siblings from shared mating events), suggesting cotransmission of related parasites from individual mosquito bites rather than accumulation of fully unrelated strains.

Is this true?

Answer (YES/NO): NO